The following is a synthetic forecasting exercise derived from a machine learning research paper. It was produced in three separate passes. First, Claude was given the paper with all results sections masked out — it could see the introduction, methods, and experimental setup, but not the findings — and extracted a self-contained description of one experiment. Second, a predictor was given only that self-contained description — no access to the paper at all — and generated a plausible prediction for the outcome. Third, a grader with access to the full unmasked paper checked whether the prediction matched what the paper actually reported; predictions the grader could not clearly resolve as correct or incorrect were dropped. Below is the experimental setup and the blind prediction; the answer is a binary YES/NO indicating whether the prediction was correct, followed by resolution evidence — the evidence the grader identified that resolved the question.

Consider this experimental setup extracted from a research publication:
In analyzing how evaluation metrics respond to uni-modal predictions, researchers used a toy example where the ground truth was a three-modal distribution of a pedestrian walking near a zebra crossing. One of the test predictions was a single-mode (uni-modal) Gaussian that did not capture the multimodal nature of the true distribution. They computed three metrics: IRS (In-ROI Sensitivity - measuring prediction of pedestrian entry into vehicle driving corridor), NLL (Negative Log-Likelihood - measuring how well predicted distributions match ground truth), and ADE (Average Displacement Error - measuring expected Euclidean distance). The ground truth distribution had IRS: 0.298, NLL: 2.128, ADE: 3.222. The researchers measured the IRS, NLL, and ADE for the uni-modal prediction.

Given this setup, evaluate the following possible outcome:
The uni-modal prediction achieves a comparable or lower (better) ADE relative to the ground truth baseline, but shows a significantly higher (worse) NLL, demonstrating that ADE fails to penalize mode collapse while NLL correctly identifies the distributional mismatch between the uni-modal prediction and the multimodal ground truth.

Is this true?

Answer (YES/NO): YES